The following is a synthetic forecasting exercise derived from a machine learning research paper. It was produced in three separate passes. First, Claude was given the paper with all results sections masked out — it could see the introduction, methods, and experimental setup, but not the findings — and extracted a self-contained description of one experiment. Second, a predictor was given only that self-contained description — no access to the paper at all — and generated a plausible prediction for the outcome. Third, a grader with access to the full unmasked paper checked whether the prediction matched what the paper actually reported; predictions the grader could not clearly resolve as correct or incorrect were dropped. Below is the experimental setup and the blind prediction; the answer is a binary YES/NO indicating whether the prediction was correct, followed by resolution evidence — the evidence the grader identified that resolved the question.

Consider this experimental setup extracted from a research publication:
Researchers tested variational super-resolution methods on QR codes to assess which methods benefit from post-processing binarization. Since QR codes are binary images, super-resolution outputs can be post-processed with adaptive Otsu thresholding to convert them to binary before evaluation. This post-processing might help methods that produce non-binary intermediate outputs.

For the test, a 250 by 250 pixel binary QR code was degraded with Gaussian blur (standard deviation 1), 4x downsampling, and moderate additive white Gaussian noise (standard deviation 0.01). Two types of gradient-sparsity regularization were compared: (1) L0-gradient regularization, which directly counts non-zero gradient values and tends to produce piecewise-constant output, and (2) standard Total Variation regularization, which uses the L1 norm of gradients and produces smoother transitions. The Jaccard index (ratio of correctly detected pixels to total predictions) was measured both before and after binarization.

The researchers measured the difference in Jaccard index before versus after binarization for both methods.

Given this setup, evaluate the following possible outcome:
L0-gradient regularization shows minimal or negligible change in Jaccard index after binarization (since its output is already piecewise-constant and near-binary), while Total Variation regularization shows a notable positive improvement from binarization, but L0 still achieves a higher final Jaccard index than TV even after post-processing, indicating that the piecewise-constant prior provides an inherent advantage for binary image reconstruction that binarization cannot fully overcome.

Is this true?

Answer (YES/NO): YES